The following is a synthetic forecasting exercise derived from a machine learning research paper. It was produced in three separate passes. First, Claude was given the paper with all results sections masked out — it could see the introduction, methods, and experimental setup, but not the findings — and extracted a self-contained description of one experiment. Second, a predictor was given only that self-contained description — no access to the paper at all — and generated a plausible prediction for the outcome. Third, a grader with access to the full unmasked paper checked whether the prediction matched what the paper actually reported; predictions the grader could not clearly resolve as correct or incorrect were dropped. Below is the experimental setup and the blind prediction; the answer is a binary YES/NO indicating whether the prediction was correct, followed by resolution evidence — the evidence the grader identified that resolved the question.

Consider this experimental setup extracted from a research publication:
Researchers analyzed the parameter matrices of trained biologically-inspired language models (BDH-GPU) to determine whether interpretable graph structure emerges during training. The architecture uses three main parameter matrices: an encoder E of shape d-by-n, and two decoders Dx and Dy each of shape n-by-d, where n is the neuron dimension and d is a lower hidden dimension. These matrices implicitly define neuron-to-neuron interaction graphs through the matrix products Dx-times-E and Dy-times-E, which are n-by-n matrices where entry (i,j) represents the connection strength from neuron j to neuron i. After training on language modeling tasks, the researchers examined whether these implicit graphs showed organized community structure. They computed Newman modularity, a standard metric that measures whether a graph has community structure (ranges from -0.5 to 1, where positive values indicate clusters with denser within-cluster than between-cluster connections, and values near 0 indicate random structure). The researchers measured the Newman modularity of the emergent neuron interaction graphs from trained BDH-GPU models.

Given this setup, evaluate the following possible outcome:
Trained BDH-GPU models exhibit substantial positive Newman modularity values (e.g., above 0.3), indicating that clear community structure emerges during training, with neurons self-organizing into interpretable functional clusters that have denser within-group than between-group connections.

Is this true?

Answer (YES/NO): YES